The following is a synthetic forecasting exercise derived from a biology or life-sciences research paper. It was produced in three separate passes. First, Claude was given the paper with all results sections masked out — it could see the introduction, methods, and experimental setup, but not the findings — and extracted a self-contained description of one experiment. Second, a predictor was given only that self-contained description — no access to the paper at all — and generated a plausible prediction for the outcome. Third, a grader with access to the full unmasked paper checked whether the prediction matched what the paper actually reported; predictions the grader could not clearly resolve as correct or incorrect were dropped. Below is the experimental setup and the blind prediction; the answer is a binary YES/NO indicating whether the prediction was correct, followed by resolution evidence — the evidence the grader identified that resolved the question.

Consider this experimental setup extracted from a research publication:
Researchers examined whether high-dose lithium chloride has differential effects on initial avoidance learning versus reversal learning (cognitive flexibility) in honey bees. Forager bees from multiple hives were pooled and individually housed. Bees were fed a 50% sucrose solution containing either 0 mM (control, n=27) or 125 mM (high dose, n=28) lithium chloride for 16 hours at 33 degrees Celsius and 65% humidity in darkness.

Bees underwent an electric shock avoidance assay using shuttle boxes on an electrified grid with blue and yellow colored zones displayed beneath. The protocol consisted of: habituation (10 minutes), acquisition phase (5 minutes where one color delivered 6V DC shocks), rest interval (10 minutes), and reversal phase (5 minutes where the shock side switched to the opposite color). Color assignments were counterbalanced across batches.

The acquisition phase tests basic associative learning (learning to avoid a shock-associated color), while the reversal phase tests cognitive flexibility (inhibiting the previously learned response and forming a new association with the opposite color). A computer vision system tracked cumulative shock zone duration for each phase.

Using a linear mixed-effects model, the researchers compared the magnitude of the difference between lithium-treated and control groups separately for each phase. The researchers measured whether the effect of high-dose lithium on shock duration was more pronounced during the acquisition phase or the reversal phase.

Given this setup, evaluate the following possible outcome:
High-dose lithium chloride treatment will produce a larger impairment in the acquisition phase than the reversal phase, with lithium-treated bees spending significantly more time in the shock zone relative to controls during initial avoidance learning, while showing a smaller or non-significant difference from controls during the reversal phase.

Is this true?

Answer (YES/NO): NO